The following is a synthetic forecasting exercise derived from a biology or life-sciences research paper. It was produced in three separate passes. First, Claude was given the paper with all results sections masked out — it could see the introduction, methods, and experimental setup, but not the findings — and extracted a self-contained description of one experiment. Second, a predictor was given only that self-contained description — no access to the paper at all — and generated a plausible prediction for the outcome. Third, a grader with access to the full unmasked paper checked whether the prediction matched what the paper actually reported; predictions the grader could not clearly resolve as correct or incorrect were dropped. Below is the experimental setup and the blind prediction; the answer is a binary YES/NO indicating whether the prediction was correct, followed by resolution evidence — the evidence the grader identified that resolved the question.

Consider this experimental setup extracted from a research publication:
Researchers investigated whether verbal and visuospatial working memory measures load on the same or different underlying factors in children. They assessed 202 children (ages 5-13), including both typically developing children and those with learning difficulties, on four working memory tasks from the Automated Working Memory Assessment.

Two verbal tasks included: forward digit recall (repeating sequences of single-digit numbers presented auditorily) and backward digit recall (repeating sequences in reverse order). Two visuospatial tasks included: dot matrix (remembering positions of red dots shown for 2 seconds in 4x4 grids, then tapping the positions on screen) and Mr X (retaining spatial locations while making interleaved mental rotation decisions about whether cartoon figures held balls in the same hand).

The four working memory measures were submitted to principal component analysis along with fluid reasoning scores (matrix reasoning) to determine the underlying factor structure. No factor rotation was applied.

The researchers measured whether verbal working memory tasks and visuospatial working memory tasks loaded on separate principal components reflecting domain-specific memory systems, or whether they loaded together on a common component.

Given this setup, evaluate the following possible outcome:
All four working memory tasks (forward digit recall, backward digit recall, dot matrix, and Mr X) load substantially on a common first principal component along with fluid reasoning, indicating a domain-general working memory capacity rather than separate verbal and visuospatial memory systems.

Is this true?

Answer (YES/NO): YES